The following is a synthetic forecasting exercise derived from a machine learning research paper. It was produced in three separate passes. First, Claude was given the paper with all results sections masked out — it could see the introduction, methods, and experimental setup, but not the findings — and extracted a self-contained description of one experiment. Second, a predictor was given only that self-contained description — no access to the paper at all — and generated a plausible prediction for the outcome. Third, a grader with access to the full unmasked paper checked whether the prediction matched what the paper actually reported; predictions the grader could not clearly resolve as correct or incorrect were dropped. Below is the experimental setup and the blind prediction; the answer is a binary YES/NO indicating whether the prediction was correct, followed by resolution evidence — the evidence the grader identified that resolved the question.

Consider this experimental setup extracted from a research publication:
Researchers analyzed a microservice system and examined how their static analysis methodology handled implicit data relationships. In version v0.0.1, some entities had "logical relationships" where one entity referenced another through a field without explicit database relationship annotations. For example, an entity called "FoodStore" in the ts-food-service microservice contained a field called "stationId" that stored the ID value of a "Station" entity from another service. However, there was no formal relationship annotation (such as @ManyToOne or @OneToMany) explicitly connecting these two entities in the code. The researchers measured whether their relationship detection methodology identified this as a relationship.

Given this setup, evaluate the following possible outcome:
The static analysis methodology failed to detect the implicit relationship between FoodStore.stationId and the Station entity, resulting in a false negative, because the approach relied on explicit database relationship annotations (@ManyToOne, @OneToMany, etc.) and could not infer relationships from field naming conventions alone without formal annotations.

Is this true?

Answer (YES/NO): YES